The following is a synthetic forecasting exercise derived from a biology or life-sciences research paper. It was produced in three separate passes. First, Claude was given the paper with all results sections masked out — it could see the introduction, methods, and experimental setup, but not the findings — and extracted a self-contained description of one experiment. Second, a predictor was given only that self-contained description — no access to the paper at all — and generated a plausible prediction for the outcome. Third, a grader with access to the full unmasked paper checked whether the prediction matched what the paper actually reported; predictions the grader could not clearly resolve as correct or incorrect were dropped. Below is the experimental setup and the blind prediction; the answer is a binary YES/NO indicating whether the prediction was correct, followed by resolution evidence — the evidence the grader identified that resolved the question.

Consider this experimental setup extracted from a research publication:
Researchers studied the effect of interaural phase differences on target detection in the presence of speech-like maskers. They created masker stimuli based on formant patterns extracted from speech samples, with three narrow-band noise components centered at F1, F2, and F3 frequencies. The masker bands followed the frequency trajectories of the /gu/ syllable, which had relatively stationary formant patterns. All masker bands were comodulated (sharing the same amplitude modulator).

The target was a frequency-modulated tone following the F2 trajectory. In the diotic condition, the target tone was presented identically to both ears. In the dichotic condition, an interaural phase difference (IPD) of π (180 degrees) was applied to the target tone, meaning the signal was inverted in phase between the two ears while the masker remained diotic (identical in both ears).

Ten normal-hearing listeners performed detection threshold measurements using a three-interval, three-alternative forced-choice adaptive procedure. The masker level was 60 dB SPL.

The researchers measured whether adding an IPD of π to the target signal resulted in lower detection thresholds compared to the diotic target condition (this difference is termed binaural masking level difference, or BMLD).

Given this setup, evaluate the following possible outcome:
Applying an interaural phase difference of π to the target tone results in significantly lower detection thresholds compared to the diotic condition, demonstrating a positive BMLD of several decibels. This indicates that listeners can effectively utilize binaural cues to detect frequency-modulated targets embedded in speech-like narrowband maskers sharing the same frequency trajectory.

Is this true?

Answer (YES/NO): YES